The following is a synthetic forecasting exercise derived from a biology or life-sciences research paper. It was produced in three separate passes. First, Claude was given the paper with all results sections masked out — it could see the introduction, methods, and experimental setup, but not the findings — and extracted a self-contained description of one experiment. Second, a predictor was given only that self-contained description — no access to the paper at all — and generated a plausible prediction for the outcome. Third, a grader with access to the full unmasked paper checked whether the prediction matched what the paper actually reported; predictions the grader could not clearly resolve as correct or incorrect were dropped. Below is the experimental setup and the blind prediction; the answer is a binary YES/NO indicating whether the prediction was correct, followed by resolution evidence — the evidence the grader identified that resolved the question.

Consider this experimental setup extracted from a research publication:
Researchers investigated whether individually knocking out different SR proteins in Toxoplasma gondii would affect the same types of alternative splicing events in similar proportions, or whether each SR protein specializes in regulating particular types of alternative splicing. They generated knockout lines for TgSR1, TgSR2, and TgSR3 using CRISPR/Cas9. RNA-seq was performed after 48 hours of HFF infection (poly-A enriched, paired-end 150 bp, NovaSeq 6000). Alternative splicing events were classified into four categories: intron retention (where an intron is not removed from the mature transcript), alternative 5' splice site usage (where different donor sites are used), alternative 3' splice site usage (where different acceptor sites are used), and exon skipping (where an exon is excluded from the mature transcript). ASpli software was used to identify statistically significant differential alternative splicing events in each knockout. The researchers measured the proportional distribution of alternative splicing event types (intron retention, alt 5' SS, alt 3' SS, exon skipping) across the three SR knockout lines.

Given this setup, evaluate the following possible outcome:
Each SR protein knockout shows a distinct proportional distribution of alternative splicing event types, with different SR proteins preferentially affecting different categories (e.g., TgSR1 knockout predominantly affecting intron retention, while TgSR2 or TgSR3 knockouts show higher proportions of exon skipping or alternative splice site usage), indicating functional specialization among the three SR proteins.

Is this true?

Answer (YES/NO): NO